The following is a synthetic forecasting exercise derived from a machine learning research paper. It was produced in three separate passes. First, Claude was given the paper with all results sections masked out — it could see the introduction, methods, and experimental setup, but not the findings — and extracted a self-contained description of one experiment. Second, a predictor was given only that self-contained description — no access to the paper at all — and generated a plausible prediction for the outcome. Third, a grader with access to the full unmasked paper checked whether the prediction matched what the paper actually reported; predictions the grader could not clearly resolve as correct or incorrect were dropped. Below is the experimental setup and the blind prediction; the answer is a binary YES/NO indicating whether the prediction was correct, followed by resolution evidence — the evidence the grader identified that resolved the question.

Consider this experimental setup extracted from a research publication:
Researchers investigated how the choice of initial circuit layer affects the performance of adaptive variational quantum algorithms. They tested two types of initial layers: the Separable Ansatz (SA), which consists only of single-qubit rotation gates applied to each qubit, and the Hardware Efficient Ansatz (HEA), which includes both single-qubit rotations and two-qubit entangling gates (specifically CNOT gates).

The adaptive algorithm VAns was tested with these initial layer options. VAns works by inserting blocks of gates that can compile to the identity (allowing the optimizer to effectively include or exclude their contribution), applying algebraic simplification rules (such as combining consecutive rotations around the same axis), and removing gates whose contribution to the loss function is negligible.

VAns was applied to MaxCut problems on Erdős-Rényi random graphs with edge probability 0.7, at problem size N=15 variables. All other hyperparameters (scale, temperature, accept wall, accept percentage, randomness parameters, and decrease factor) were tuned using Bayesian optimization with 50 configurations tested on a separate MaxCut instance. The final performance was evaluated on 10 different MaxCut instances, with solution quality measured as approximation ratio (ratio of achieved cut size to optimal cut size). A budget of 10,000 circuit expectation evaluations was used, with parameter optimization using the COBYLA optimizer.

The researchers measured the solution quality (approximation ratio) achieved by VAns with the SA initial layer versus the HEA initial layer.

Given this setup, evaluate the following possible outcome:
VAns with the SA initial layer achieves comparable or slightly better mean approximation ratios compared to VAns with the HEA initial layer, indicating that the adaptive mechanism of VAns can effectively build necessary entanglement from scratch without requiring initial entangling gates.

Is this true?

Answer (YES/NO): YES